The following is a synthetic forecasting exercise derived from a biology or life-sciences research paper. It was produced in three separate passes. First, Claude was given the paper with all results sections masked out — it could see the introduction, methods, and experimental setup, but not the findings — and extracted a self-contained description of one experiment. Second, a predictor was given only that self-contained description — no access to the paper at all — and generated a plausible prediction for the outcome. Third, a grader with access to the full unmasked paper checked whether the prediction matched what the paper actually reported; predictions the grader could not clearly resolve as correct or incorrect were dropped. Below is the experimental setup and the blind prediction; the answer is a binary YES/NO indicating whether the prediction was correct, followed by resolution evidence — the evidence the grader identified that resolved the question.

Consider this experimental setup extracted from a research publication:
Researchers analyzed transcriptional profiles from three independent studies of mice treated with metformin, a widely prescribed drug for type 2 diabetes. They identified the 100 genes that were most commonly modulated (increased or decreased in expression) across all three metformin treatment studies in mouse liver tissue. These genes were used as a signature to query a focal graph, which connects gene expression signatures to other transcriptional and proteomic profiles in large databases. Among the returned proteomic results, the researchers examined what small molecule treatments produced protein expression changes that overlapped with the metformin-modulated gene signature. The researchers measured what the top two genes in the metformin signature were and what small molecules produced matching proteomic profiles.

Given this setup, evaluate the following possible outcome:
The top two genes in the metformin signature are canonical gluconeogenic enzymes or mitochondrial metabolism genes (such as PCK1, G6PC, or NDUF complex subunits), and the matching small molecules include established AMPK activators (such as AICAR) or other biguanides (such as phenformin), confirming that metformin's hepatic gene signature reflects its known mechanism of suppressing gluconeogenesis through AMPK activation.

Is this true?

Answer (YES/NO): NO